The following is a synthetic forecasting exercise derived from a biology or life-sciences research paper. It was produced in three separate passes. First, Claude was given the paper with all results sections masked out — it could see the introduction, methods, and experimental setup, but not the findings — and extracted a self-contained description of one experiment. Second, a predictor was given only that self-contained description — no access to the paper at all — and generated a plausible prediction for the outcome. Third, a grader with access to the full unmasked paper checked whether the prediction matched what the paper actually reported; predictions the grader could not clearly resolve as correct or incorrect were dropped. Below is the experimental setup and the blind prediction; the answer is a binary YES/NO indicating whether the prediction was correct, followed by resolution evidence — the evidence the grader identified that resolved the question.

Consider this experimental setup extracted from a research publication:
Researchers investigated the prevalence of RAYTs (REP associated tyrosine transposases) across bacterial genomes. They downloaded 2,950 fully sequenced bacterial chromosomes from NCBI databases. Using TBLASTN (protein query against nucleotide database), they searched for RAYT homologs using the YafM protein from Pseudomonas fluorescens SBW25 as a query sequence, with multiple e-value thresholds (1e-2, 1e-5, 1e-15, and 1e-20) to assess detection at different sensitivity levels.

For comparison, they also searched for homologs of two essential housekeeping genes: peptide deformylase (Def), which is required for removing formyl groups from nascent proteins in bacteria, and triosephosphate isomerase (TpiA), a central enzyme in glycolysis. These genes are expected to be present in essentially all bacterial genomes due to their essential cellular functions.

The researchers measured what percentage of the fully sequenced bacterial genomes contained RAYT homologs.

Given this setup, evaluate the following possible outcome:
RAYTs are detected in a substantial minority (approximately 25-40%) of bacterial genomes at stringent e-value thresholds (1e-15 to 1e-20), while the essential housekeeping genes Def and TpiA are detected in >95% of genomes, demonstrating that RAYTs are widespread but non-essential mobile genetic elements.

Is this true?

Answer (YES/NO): NO